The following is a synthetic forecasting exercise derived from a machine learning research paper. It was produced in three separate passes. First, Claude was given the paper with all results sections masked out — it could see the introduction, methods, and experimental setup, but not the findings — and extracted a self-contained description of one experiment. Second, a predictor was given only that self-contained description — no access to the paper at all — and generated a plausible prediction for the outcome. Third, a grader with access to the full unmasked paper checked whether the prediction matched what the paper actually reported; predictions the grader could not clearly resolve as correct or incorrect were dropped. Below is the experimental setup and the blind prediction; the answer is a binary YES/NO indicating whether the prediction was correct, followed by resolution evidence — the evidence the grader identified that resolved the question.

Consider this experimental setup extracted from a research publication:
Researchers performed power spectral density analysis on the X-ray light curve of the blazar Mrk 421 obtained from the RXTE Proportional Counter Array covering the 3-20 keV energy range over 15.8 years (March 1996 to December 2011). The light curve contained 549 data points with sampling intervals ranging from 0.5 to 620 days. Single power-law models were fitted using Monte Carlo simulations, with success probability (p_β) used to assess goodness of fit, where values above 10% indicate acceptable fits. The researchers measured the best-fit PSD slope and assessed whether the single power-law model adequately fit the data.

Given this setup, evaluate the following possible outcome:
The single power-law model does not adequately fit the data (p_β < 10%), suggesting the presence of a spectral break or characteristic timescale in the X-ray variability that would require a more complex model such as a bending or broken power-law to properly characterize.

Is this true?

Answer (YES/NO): NO